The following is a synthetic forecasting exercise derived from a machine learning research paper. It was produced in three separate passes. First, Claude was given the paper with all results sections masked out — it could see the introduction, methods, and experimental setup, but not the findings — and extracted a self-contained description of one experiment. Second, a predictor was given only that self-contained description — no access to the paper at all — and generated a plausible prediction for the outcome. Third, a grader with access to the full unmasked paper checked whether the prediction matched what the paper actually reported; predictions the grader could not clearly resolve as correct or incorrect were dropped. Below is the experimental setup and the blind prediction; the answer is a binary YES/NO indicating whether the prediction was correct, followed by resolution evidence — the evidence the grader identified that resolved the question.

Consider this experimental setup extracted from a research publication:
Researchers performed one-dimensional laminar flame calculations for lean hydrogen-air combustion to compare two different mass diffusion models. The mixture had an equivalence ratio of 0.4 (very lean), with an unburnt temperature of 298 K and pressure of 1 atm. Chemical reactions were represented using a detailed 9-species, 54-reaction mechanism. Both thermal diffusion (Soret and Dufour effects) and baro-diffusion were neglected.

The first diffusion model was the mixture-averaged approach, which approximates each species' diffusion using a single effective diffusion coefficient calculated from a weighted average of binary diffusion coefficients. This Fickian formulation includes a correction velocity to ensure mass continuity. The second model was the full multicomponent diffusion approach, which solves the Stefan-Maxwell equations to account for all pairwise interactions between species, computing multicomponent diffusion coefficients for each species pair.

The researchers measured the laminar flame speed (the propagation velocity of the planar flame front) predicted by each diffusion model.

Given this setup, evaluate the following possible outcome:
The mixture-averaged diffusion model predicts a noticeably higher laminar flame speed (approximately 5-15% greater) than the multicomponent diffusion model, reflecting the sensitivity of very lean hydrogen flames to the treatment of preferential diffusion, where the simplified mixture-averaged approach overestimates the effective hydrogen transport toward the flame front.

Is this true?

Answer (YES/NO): NO